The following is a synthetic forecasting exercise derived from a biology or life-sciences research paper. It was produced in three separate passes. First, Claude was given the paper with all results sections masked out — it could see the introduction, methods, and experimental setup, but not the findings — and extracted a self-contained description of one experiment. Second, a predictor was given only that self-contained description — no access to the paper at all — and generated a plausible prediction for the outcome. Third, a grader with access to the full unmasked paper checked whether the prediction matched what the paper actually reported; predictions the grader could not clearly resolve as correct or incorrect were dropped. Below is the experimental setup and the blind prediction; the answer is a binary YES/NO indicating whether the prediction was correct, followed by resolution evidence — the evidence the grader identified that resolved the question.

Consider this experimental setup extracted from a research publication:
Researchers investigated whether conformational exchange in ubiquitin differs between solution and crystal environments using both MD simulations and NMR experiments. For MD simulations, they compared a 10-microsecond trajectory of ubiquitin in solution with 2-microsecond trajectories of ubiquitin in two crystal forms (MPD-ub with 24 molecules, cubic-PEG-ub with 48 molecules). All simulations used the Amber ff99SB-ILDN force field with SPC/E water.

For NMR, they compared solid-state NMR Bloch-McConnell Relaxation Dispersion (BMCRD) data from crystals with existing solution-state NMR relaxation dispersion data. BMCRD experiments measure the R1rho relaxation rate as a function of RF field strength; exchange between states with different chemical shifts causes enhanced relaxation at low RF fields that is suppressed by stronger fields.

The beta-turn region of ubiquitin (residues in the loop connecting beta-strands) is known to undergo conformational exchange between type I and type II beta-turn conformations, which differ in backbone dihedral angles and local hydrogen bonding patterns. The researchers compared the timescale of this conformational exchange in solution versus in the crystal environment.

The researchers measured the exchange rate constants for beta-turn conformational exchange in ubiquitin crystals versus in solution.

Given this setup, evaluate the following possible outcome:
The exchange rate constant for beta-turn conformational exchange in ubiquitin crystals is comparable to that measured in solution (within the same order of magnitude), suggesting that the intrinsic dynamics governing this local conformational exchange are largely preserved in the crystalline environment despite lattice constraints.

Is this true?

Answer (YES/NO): NO